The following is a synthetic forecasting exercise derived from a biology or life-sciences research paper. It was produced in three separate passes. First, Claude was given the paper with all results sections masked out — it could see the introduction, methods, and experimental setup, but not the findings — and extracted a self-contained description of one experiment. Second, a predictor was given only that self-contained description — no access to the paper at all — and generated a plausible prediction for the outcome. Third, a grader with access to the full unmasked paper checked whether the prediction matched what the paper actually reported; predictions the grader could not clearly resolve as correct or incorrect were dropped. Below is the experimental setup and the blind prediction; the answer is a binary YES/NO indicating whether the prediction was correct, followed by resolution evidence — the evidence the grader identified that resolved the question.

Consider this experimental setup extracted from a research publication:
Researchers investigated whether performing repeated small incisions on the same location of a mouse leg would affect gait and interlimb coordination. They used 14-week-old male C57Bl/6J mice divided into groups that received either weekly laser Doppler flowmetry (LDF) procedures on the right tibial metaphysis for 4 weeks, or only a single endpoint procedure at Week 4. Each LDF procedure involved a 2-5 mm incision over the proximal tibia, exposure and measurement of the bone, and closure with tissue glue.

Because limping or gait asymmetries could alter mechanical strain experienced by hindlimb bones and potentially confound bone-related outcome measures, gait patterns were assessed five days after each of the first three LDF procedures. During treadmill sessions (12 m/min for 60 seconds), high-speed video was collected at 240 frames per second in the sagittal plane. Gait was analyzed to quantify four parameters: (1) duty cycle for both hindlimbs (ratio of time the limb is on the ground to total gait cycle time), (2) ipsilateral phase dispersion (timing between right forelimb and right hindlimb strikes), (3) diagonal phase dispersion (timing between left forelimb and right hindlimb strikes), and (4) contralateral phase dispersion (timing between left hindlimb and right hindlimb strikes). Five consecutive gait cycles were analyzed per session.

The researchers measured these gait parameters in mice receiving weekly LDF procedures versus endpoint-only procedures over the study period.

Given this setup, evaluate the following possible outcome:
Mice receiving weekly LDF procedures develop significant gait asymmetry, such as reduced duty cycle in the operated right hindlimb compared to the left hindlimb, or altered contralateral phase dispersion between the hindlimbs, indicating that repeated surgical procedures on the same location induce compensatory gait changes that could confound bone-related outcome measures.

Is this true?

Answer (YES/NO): NO